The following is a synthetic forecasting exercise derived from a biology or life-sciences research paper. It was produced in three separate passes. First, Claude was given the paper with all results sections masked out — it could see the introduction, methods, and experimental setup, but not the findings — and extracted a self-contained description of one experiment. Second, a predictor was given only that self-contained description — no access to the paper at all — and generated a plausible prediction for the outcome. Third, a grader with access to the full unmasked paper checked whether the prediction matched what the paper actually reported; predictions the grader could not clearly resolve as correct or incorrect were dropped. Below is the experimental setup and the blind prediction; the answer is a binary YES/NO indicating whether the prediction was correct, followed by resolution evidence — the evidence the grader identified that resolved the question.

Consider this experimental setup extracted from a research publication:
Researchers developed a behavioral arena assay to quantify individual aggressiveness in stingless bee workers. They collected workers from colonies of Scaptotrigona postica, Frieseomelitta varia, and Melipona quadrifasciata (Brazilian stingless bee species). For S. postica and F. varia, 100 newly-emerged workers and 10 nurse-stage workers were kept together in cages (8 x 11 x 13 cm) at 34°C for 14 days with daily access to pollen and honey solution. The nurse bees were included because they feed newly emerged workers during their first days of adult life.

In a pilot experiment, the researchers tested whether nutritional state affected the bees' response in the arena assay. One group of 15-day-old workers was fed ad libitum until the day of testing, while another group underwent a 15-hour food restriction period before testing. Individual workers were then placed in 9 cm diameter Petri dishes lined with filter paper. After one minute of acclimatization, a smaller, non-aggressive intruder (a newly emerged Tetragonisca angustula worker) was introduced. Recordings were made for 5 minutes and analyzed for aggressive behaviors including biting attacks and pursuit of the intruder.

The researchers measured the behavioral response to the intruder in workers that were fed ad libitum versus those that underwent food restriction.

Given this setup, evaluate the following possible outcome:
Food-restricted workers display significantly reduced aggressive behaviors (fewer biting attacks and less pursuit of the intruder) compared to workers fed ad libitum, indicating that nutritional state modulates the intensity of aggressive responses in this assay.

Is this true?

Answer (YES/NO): NO